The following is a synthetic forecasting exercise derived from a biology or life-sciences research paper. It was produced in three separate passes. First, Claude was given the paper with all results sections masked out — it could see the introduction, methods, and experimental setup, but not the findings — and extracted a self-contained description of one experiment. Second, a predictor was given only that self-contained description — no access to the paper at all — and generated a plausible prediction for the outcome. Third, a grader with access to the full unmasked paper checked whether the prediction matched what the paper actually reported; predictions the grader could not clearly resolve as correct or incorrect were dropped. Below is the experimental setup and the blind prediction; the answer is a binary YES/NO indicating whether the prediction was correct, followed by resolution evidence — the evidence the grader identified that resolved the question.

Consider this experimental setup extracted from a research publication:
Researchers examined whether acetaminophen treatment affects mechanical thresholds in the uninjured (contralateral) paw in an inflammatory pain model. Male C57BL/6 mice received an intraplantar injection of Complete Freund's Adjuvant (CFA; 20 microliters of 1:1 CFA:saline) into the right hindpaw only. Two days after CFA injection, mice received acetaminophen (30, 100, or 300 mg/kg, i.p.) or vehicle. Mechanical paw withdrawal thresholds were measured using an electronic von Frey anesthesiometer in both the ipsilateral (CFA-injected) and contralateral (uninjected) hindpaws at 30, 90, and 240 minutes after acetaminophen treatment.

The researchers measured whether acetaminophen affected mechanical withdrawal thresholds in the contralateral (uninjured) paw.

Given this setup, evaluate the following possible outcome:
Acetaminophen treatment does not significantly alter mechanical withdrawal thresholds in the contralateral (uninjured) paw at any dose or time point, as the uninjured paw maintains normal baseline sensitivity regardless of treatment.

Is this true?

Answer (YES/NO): YES